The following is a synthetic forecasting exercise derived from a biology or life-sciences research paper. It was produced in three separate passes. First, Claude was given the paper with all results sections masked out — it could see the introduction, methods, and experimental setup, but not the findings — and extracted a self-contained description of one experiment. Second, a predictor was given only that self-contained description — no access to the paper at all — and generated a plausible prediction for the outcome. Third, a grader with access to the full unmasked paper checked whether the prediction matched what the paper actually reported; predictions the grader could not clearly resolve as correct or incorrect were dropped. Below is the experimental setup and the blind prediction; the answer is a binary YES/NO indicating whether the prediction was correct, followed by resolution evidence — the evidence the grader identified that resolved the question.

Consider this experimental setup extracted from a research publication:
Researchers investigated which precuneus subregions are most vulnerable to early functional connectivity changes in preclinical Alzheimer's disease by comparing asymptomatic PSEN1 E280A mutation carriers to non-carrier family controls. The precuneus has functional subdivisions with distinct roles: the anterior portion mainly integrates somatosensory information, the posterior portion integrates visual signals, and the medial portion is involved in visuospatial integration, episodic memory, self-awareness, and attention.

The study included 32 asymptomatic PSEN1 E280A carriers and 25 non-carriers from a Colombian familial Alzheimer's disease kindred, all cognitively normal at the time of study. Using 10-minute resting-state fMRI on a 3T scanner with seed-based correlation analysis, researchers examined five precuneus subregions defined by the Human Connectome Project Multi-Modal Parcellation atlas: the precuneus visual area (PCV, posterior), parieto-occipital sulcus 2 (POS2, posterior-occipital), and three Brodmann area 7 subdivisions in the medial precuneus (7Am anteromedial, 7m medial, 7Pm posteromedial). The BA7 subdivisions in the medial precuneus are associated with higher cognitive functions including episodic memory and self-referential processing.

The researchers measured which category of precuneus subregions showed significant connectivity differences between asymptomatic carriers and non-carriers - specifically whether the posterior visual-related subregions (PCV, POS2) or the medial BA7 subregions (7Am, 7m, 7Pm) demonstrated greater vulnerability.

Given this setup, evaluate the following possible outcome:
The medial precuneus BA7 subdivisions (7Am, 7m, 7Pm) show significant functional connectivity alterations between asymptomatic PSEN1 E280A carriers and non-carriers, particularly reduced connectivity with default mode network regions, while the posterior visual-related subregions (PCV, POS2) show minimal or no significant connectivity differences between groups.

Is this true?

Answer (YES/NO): NO